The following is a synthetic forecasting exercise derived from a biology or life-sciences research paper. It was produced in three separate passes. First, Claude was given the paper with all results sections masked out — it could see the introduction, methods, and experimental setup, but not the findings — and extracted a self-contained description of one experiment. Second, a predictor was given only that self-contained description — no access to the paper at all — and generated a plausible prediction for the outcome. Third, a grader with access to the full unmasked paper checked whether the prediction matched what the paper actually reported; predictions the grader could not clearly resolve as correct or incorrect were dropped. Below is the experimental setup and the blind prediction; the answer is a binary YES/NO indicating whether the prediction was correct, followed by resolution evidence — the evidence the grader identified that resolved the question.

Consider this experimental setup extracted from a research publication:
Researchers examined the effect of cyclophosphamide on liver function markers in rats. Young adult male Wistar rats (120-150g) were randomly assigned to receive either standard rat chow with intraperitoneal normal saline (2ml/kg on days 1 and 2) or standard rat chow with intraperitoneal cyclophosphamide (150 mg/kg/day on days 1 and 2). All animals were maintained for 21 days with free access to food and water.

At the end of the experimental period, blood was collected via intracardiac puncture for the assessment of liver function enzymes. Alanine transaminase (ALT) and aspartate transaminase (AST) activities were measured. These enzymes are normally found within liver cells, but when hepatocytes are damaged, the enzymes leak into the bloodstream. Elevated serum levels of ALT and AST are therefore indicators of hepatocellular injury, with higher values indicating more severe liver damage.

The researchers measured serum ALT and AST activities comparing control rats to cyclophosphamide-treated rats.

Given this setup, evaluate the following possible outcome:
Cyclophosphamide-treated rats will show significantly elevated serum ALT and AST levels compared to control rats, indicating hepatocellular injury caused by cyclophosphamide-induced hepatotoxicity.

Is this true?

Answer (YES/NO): YES